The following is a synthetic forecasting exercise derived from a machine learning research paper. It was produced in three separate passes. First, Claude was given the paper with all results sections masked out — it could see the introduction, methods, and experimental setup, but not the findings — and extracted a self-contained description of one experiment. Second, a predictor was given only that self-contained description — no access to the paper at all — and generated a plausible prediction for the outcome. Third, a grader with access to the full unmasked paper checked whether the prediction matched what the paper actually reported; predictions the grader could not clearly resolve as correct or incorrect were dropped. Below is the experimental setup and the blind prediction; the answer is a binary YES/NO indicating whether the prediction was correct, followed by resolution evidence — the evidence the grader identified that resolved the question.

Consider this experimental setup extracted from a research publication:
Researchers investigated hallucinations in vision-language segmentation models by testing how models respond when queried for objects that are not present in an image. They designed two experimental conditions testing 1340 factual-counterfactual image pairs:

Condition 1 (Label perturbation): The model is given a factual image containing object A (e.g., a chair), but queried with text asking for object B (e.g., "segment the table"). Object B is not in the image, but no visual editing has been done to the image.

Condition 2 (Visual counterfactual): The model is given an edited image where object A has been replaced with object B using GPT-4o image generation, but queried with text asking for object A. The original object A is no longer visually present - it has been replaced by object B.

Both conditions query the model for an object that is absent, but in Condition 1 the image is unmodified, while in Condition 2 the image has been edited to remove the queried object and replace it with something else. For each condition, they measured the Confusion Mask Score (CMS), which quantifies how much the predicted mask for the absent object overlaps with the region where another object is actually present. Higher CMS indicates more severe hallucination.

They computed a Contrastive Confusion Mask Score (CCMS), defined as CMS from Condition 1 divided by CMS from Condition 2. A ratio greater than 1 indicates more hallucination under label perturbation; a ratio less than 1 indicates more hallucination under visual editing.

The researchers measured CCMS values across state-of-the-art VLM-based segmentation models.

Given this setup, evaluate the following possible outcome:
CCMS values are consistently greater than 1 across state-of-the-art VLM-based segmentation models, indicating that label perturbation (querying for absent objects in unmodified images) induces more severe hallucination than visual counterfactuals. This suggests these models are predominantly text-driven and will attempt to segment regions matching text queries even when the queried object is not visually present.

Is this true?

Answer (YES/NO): NO